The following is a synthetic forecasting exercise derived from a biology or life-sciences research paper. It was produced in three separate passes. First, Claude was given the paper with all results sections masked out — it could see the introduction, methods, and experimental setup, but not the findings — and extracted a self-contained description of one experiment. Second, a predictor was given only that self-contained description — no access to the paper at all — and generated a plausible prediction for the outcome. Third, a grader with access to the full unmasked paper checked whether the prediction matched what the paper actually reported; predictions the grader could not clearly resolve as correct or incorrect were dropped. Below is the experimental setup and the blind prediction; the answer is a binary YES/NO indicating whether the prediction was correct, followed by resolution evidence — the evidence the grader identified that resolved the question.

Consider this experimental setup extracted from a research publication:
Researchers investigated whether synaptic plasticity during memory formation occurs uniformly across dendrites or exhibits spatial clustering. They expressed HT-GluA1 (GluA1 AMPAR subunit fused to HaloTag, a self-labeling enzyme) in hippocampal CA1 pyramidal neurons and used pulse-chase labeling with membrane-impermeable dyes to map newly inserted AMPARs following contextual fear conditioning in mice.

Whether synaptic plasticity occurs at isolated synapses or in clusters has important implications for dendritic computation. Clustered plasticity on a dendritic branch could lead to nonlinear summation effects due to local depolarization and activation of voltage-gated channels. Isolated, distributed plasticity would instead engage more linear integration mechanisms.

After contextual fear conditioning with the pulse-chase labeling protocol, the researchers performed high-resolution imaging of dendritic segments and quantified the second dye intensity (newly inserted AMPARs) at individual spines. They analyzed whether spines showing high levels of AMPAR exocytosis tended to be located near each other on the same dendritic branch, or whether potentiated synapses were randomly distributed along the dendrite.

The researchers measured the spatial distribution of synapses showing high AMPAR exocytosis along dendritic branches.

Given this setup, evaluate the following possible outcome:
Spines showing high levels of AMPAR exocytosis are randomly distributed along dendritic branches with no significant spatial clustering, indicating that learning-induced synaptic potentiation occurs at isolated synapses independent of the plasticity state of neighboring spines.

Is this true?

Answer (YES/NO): NO